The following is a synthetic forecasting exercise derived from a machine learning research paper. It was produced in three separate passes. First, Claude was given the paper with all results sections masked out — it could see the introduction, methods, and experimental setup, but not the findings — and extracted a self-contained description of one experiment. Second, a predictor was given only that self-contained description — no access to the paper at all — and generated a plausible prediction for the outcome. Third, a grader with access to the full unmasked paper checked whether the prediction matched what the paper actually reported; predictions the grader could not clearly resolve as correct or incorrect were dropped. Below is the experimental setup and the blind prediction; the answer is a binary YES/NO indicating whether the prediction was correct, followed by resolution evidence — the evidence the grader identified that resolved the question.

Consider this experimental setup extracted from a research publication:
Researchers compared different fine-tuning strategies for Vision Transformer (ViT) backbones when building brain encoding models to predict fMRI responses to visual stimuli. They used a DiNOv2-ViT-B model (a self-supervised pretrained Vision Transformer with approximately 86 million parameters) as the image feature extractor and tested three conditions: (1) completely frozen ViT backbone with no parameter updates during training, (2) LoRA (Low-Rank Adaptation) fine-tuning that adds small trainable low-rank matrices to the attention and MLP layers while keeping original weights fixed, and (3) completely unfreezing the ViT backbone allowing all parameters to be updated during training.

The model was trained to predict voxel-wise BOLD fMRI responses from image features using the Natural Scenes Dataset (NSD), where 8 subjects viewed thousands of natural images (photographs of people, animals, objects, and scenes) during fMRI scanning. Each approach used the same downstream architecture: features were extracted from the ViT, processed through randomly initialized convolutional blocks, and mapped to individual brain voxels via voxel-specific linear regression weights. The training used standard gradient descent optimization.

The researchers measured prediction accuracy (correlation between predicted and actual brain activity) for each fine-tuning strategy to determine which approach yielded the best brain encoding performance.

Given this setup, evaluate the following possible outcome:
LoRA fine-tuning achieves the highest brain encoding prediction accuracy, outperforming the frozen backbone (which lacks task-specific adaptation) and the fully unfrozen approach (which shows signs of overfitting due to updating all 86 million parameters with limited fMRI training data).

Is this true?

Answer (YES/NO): YES